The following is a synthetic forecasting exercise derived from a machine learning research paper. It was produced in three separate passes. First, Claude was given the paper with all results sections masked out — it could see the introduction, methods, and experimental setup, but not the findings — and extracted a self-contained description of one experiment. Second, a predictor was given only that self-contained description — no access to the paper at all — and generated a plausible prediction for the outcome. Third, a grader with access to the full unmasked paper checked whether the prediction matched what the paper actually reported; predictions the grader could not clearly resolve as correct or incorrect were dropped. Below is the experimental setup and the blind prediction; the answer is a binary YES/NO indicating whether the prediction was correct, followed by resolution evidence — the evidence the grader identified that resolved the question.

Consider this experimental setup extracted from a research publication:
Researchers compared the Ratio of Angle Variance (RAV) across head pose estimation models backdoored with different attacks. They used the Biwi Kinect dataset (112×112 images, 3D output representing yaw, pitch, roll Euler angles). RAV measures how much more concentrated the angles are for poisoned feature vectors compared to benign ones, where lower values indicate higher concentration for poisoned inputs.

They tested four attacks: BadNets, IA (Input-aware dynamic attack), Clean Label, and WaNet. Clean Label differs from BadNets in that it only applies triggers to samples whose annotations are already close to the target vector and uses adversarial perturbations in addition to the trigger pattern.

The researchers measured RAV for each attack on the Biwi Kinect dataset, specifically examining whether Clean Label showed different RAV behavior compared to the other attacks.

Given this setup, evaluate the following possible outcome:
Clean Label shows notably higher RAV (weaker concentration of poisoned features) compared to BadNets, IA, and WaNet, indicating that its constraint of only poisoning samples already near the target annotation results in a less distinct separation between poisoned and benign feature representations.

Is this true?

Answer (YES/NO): YES